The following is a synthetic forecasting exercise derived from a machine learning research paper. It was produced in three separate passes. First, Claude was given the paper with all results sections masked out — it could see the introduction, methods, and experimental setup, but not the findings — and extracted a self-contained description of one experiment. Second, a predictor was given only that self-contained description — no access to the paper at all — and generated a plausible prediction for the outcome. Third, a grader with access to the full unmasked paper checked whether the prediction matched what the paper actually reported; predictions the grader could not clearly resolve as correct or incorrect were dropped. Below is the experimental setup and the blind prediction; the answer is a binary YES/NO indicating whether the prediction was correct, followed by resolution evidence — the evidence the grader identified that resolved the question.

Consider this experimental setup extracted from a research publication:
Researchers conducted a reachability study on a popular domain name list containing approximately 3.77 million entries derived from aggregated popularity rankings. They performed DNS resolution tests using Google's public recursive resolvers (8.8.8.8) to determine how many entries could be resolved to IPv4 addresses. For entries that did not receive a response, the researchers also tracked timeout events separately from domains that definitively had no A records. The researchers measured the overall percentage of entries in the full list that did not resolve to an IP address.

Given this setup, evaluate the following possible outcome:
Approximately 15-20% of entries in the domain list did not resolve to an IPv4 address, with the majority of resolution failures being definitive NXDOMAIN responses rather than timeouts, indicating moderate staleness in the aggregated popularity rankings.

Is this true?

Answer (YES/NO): NO